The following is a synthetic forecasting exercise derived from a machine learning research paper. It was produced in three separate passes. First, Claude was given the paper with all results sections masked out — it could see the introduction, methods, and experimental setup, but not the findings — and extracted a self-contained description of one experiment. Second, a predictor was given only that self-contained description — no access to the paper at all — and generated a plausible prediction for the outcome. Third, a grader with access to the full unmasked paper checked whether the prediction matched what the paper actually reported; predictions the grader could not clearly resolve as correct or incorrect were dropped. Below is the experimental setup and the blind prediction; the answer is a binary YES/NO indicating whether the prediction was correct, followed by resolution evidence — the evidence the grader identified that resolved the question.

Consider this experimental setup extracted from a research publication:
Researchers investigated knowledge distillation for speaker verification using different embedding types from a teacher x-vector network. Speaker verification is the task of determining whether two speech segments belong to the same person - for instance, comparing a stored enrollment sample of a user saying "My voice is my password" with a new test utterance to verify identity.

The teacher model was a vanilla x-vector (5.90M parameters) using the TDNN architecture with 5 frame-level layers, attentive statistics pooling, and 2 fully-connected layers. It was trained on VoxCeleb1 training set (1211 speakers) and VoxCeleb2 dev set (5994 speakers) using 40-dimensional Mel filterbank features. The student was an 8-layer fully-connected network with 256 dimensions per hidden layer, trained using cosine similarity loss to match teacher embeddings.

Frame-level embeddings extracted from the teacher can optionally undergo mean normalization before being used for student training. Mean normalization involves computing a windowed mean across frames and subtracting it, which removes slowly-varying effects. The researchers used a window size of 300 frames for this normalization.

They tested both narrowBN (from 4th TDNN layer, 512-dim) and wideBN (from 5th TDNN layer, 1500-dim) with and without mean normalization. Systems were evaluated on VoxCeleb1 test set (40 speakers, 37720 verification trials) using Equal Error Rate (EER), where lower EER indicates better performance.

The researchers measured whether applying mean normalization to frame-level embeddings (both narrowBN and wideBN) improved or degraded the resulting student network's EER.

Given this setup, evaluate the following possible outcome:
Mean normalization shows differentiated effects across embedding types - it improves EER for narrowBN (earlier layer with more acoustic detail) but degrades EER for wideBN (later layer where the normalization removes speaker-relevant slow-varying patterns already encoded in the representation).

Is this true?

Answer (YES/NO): NO